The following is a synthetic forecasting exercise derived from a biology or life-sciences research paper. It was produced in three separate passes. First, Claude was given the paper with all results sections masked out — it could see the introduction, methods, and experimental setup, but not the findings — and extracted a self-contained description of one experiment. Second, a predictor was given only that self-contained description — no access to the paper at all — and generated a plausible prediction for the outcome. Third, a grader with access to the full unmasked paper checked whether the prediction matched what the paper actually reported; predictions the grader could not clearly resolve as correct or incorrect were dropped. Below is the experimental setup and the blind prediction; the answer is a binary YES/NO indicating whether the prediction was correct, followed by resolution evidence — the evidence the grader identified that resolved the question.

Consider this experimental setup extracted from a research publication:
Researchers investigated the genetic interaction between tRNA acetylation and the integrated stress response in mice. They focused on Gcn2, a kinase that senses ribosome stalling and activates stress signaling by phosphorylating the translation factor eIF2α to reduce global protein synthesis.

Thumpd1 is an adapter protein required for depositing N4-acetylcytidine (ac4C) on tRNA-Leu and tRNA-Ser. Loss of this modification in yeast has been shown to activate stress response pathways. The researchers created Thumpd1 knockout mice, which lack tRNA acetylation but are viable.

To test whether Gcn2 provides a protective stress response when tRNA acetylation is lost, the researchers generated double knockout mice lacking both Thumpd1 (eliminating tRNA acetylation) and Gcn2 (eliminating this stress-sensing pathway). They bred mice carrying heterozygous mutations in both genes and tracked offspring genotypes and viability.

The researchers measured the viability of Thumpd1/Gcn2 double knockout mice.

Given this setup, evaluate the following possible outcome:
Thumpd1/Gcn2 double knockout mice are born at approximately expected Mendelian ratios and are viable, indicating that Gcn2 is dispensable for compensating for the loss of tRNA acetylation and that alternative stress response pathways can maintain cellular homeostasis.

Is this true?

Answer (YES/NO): NO